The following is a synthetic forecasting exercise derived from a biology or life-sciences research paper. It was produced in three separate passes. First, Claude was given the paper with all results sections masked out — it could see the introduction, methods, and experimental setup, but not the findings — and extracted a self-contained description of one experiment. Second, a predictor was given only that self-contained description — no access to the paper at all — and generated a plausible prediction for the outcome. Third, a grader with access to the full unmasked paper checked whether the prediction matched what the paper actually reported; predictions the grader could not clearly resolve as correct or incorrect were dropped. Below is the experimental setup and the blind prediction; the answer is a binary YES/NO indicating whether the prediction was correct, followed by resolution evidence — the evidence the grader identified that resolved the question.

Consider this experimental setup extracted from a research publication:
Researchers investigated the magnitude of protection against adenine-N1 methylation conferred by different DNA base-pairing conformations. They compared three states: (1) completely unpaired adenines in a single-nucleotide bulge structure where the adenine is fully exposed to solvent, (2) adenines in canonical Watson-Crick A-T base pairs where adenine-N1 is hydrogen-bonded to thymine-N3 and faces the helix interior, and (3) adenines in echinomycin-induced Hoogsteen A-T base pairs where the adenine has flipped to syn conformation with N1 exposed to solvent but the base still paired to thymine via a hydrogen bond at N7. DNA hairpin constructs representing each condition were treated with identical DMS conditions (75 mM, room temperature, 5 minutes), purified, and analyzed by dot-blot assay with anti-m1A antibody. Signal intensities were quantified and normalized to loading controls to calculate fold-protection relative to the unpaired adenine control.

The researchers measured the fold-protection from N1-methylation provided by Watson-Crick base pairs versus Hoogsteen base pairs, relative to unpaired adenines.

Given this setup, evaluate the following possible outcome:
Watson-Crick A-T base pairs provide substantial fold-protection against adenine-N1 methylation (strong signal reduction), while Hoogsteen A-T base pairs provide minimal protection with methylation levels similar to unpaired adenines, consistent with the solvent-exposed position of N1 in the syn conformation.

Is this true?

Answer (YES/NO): NO